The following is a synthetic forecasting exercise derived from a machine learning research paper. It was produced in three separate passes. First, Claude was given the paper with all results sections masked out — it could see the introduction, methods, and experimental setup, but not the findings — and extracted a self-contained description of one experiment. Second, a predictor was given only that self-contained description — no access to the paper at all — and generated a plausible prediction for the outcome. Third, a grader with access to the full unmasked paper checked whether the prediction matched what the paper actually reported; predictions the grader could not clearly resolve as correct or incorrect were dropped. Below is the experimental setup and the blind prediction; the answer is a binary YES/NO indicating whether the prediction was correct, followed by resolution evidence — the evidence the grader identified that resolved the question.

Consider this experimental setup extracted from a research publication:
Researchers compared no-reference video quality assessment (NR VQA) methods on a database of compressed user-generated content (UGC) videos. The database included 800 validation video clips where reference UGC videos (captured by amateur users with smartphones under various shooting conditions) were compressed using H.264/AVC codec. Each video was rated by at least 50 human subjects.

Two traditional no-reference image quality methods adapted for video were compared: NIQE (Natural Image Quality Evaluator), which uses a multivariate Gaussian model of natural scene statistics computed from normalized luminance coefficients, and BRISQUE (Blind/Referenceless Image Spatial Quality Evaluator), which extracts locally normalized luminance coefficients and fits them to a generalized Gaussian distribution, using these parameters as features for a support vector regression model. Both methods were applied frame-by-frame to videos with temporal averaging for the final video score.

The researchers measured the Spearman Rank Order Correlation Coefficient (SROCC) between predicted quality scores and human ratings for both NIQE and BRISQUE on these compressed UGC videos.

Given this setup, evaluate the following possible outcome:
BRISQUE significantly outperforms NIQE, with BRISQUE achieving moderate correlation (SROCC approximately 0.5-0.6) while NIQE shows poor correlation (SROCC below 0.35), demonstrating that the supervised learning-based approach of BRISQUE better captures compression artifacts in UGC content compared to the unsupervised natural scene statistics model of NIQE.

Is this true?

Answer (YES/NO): NO